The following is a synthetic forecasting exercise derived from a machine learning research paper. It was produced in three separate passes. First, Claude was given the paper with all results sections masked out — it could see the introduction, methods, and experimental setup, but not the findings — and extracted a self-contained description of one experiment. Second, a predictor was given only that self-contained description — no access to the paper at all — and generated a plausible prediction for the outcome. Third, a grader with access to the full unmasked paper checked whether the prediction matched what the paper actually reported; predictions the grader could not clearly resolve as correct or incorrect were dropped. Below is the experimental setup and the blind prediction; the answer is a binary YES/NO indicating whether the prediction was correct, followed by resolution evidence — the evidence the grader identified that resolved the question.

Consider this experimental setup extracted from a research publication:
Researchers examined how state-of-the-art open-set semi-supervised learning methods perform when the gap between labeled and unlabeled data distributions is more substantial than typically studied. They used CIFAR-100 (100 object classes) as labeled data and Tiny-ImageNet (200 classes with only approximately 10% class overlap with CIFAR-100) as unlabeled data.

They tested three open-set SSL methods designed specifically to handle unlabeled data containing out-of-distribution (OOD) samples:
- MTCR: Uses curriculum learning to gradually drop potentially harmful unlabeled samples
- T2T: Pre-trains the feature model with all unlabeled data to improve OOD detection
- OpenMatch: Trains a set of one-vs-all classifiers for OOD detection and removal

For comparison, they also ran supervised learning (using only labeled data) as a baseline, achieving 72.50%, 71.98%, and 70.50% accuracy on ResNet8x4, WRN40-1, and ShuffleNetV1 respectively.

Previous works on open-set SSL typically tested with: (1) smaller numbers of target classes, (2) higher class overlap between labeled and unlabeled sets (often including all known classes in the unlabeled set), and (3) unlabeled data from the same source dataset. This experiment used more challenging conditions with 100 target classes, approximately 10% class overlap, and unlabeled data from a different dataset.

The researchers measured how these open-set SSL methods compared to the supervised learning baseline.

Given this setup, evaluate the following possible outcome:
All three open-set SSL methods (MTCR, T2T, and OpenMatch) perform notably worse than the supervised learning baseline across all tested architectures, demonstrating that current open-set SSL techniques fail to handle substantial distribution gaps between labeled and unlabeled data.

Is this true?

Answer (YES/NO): NO